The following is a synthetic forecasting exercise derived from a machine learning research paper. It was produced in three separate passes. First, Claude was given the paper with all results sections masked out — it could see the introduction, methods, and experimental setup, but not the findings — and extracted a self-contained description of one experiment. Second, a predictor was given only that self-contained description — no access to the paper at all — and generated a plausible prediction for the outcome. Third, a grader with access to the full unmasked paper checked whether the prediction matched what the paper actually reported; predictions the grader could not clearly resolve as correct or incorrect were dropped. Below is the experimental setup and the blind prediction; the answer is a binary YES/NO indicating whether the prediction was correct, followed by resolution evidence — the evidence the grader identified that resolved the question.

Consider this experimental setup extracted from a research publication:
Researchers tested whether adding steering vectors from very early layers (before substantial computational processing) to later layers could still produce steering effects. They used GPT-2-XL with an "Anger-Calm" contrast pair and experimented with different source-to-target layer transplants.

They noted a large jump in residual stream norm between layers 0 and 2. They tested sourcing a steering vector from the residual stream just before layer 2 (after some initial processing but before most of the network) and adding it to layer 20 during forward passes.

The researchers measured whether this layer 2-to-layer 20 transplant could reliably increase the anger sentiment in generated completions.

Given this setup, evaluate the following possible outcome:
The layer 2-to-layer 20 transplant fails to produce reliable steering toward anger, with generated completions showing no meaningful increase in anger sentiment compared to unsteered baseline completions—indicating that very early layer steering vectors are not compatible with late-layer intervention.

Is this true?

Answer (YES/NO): NO